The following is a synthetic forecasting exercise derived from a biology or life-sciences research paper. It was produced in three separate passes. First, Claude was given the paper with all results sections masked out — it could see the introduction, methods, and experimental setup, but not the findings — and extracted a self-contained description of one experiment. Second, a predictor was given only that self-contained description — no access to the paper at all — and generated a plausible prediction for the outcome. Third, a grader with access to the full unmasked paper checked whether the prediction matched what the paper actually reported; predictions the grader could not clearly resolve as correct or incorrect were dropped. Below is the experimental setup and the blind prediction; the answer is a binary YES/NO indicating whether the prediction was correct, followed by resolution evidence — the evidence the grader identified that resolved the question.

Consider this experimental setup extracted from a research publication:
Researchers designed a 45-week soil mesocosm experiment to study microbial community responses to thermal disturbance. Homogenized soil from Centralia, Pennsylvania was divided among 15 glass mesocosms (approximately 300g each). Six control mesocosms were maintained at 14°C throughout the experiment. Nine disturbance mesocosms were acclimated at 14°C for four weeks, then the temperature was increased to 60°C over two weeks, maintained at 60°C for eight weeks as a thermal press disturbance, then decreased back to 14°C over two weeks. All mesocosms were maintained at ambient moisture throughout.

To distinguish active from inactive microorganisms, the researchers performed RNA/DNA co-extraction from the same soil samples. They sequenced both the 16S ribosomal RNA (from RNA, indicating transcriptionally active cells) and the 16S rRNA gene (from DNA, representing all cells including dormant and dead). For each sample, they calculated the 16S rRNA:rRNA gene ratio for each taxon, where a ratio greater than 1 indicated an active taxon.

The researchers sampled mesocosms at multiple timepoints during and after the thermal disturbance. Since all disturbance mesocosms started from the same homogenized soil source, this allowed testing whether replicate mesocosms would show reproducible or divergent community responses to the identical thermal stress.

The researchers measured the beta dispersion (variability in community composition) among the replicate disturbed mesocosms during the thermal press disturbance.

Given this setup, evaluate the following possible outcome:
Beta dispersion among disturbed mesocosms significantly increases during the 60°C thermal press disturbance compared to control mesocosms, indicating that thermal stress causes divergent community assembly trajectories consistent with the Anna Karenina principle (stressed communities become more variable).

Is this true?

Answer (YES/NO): NO